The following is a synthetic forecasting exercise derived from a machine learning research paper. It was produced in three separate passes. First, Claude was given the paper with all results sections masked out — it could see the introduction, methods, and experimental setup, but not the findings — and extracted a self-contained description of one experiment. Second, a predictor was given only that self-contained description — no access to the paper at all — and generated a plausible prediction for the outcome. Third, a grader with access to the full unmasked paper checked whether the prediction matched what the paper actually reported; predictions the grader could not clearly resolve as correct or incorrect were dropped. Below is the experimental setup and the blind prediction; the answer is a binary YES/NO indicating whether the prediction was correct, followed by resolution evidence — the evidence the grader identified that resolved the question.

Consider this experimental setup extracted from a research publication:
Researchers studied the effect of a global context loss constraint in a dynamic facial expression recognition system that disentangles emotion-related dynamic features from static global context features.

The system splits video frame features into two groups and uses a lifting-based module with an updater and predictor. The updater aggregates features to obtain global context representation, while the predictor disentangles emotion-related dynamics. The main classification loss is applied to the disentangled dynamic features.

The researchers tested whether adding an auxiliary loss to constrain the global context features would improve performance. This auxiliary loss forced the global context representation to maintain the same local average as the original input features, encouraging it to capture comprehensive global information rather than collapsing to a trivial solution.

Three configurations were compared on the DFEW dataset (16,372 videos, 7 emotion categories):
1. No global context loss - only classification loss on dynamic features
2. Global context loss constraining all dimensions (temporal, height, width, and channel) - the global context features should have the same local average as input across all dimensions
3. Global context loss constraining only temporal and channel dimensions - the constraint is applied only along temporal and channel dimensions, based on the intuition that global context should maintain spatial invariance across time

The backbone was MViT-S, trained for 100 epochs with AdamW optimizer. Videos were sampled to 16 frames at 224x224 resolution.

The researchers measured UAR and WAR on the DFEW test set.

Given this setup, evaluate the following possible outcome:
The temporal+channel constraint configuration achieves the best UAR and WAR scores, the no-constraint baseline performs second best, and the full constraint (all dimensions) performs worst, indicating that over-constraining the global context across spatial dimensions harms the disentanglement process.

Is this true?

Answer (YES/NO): NO